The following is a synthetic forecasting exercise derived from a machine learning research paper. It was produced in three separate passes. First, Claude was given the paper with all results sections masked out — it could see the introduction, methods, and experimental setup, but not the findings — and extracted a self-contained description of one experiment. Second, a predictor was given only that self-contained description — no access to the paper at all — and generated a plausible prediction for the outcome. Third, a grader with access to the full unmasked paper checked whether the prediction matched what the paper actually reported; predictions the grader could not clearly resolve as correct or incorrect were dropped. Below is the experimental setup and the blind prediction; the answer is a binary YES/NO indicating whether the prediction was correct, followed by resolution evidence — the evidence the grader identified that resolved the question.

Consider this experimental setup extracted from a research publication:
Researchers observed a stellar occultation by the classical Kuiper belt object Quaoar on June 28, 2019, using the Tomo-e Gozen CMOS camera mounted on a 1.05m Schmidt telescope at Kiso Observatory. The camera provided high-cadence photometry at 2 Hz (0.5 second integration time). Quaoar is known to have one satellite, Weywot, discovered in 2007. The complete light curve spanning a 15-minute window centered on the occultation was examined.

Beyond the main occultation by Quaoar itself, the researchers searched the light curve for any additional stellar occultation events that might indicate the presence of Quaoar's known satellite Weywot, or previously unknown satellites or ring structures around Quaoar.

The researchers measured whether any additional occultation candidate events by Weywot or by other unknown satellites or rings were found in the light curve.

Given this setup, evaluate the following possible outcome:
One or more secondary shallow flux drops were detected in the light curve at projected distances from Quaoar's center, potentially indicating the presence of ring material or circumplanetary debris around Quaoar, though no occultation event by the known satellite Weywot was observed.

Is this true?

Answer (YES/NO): NO